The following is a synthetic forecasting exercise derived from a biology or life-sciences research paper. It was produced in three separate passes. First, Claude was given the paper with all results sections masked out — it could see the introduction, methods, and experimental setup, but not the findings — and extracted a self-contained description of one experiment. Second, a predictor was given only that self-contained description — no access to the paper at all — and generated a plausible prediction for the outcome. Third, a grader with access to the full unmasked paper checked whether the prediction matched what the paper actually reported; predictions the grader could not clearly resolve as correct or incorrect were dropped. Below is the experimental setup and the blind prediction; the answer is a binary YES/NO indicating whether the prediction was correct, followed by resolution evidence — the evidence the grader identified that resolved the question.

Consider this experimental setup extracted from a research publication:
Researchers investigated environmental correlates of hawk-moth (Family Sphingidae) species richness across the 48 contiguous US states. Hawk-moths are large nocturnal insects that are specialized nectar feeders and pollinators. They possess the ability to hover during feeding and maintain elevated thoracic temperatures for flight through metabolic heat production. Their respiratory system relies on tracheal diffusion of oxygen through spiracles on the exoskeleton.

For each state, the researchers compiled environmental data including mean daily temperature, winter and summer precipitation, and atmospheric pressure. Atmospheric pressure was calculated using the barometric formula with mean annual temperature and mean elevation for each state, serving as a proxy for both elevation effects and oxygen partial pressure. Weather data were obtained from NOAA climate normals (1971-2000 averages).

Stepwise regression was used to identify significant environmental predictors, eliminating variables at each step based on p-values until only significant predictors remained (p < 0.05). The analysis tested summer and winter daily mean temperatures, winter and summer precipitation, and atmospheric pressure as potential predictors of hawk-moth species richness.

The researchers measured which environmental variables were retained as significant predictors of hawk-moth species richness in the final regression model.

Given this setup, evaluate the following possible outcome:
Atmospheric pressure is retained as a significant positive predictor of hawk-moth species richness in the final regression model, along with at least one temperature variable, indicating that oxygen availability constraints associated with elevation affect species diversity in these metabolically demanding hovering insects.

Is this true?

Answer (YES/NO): NO